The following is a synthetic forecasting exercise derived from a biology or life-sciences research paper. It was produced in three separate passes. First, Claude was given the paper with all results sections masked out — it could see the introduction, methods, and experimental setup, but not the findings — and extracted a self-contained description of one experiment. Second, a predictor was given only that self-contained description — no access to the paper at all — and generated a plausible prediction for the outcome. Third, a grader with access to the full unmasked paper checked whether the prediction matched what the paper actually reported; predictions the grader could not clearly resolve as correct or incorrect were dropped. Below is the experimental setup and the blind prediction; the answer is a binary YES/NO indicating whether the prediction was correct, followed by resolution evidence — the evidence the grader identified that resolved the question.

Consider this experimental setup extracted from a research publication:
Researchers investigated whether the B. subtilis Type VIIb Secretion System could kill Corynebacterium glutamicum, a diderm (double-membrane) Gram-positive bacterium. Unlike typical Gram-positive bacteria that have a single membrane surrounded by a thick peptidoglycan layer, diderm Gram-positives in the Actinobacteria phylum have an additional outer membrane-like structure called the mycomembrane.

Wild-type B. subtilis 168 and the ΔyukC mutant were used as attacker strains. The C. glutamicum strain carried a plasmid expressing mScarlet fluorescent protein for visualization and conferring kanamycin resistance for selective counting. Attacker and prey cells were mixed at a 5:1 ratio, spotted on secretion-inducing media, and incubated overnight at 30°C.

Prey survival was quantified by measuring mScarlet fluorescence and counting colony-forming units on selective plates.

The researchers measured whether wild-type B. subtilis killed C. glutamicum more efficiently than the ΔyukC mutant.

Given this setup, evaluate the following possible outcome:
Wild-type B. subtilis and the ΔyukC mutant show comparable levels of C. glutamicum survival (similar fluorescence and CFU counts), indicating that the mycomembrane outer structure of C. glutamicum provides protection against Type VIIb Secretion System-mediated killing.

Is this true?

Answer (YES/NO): YES